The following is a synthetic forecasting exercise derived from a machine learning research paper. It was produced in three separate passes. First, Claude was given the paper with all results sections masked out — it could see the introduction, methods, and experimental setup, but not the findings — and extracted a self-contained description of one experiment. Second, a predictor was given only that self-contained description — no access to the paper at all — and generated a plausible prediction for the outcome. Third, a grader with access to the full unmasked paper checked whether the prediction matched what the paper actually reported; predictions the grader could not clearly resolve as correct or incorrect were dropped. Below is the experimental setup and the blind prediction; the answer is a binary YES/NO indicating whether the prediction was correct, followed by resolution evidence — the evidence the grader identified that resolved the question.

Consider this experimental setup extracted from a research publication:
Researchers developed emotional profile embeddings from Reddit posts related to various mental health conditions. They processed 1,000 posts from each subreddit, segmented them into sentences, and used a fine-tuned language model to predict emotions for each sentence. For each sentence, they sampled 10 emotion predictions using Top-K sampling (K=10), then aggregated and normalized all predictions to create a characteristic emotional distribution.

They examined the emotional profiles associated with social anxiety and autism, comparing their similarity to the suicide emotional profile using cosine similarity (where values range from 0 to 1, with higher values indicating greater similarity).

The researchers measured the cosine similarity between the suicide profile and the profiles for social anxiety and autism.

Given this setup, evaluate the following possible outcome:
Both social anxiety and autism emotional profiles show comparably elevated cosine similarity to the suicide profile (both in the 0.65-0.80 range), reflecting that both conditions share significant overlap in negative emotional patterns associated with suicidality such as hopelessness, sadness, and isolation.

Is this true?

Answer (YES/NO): NO